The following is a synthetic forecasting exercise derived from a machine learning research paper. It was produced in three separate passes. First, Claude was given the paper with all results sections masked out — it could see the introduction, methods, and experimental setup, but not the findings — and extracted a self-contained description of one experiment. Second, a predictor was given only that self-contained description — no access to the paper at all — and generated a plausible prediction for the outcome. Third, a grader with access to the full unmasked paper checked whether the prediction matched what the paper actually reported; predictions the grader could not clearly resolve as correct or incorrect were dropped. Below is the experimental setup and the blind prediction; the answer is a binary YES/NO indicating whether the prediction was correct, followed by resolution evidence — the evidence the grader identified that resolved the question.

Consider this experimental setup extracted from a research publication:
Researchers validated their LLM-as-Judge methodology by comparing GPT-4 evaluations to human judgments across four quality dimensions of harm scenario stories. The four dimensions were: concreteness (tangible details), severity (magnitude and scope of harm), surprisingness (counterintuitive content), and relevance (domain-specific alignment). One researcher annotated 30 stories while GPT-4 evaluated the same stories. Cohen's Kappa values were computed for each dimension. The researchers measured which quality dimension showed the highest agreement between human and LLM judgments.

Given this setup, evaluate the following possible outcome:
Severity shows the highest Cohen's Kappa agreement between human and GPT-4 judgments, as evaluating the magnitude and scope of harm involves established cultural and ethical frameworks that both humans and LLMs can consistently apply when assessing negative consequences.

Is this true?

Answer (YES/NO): NO